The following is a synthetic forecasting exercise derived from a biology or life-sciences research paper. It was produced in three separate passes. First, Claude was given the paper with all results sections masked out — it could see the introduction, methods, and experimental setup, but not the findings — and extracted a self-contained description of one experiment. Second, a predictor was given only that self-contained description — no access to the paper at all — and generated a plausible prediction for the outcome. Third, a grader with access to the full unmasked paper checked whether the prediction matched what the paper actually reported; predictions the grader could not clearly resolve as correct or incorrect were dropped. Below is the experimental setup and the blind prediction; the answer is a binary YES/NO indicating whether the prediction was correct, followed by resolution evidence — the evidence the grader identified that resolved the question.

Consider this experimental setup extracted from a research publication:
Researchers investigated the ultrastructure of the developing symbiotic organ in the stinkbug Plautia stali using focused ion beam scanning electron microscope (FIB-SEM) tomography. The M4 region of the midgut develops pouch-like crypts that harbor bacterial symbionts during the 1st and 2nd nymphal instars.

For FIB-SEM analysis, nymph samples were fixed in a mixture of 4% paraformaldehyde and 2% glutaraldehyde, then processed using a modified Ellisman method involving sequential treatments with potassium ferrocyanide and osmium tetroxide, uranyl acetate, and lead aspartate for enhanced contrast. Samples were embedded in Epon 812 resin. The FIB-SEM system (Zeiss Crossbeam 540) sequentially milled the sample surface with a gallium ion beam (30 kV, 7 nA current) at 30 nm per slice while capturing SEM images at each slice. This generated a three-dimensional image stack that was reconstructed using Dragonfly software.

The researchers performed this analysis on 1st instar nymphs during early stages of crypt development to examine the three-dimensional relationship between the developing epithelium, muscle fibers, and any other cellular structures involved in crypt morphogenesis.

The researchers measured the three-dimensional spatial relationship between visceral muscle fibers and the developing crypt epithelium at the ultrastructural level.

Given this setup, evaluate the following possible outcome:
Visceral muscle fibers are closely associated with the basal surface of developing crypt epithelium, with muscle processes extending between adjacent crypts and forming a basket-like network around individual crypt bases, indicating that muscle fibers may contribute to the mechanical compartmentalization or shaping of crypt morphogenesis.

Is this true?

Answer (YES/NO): YES